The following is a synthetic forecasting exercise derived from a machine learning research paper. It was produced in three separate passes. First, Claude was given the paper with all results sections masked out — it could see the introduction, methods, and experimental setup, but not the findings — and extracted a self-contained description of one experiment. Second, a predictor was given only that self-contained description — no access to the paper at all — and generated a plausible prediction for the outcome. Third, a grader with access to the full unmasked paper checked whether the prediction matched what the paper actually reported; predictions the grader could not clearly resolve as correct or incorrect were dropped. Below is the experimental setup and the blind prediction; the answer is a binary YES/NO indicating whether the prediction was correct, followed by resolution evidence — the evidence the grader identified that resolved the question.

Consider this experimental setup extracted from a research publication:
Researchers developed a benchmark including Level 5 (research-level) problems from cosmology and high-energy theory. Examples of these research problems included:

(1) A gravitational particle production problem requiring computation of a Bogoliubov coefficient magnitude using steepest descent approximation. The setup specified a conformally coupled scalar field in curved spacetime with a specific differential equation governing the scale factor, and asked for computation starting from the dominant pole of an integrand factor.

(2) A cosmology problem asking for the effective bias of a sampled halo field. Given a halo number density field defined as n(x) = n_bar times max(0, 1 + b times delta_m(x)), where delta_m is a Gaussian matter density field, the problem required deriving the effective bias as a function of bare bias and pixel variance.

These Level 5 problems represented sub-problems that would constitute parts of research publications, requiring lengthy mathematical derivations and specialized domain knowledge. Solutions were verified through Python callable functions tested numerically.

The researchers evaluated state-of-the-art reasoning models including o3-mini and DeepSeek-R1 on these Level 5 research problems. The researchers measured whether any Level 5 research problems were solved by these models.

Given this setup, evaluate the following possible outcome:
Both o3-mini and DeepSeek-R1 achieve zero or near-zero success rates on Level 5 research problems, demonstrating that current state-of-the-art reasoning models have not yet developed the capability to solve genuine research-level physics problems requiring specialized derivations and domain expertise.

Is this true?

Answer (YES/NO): NO